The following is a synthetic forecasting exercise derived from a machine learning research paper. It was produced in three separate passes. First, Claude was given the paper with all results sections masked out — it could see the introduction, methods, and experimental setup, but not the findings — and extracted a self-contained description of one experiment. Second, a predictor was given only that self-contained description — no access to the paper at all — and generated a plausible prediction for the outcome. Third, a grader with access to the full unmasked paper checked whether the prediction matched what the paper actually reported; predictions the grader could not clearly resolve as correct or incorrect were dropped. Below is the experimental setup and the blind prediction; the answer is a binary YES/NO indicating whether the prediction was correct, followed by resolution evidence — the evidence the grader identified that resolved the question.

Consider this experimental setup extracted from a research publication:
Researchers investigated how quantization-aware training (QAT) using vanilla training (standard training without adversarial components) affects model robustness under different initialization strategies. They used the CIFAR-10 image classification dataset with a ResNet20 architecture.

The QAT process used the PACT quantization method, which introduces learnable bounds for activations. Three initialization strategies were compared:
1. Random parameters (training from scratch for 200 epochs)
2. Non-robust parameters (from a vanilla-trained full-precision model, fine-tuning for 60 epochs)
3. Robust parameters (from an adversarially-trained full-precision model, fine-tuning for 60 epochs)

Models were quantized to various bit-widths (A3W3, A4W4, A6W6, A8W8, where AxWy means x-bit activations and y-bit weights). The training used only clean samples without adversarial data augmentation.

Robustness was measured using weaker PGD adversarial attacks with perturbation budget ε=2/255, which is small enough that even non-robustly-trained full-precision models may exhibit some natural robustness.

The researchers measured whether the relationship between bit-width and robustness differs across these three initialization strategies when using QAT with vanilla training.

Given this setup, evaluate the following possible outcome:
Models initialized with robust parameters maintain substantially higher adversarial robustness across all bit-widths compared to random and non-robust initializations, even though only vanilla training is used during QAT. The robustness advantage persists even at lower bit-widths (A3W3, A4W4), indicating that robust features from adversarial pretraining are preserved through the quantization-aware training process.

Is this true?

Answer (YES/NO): NO